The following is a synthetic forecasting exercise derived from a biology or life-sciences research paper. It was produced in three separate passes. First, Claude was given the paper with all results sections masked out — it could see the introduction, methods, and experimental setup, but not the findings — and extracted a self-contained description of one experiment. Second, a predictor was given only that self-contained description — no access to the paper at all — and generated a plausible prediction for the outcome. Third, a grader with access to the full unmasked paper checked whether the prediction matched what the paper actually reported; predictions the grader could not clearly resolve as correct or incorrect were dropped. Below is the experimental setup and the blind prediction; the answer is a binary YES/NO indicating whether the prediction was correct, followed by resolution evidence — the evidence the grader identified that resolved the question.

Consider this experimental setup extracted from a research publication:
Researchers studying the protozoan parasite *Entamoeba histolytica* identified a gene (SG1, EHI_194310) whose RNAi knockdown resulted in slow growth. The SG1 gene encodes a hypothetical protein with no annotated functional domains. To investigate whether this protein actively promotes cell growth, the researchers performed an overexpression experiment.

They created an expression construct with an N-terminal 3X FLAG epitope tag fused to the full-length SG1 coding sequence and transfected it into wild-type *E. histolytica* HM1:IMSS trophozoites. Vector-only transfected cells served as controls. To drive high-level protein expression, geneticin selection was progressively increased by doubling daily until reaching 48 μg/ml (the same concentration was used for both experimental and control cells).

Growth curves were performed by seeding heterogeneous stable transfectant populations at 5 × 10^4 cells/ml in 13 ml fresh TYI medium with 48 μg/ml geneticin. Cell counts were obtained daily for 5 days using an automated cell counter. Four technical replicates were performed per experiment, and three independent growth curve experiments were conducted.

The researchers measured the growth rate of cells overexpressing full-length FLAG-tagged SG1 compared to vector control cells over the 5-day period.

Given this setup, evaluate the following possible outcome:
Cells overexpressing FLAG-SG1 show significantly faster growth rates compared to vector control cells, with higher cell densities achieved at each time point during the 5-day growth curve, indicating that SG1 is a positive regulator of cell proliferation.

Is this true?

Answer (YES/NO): NO